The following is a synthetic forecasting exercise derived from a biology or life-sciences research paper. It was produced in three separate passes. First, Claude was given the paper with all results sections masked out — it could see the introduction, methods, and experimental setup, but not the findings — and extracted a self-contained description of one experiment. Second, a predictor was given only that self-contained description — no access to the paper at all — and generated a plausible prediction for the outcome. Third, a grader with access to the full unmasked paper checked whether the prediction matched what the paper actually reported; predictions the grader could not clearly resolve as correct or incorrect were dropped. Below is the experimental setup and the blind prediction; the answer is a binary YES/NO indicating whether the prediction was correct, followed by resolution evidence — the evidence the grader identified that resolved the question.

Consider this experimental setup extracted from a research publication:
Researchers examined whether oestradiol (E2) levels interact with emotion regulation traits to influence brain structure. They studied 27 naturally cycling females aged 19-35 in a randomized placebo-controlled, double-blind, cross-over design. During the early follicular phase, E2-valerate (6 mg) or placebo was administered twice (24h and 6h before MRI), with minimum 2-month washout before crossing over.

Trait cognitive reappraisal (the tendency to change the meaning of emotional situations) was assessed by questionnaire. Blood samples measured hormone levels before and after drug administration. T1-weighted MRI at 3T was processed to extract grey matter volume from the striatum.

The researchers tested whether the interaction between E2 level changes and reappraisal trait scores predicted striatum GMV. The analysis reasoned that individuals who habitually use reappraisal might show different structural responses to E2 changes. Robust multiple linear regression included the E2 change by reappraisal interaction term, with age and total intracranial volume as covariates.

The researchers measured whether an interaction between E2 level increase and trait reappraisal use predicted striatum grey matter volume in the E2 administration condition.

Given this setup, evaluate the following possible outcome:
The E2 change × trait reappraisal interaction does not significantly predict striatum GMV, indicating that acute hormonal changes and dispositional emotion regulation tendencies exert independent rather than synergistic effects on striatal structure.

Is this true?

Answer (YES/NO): YES